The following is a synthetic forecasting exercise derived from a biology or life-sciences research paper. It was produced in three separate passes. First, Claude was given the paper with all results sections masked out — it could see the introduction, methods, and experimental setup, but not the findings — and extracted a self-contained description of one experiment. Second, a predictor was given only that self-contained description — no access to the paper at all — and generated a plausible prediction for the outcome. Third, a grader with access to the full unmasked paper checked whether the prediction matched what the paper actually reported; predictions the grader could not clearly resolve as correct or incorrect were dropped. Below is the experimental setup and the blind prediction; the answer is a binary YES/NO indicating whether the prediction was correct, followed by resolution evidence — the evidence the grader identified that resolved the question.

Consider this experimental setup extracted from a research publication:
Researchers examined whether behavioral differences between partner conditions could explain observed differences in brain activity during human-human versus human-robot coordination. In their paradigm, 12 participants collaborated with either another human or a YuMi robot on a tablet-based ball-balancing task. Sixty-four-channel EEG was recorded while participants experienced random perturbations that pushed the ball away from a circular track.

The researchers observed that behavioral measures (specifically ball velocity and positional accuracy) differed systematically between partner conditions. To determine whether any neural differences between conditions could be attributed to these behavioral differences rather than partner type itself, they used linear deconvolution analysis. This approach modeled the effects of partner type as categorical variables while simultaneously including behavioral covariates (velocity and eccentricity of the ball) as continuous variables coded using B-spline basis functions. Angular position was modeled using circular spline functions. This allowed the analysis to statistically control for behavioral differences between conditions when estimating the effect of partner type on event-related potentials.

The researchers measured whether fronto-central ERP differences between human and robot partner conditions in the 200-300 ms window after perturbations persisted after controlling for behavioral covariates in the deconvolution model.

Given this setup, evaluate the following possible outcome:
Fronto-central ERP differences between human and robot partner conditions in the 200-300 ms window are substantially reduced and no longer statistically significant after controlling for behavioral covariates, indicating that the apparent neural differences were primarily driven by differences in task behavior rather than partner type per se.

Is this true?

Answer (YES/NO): NO